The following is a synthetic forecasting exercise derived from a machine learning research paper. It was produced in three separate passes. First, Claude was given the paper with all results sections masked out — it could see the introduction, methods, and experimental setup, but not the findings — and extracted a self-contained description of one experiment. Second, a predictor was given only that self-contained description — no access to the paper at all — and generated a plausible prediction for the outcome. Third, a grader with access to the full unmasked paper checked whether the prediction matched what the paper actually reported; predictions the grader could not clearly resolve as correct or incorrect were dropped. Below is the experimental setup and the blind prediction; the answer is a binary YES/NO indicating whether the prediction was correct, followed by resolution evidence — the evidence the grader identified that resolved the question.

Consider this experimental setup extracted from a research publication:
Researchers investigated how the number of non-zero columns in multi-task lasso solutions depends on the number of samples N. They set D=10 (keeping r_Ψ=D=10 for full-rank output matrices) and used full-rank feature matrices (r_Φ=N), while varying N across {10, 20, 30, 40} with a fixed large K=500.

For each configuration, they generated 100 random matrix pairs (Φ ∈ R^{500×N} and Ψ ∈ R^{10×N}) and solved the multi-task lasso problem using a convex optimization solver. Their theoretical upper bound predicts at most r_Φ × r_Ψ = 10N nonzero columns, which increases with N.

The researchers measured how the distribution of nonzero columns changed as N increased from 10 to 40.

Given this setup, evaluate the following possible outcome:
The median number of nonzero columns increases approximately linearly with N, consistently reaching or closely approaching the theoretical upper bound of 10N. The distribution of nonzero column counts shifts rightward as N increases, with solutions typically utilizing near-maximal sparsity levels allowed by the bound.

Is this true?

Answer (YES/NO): NO